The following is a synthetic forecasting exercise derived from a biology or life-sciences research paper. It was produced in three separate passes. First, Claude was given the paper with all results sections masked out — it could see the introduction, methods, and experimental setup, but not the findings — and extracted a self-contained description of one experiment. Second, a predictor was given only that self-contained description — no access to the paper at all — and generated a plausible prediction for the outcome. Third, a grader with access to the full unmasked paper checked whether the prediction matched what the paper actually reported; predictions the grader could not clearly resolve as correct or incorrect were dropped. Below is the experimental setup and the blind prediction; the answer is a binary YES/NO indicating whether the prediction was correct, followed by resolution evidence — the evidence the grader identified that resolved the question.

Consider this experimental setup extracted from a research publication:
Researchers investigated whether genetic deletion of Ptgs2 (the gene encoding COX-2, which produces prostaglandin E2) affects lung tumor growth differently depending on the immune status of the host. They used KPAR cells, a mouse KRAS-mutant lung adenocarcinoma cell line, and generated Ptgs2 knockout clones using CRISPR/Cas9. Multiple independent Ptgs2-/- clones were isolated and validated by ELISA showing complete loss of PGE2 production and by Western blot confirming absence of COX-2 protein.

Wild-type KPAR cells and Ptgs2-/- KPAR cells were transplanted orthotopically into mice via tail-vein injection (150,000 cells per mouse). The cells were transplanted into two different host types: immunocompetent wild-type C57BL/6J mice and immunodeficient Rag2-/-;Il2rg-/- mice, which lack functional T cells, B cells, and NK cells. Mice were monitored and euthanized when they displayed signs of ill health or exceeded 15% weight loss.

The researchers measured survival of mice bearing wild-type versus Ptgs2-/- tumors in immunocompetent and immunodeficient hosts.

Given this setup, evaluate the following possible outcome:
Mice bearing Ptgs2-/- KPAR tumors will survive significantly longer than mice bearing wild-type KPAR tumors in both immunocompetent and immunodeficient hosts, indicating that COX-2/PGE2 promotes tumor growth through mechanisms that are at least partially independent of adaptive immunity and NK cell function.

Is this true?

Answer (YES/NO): NO